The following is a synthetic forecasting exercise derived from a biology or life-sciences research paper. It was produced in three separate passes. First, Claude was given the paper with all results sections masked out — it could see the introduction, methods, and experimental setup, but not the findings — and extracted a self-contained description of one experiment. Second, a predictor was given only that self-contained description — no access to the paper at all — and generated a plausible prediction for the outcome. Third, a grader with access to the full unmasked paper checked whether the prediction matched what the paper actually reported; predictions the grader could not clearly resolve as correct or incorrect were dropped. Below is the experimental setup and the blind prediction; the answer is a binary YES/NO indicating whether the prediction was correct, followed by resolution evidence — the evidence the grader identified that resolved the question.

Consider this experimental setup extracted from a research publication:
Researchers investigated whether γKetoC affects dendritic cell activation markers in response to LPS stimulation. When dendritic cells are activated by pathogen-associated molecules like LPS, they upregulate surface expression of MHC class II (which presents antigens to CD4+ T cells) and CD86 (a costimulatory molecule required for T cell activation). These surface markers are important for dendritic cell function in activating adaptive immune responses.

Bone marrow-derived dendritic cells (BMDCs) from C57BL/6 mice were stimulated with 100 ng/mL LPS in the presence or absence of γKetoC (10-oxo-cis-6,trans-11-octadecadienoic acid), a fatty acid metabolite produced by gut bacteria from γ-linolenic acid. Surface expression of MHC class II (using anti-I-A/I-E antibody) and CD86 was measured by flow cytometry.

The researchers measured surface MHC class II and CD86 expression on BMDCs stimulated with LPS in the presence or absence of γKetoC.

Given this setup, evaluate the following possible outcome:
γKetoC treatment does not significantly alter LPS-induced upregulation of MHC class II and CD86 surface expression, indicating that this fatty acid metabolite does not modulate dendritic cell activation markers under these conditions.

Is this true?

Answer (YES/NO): NO